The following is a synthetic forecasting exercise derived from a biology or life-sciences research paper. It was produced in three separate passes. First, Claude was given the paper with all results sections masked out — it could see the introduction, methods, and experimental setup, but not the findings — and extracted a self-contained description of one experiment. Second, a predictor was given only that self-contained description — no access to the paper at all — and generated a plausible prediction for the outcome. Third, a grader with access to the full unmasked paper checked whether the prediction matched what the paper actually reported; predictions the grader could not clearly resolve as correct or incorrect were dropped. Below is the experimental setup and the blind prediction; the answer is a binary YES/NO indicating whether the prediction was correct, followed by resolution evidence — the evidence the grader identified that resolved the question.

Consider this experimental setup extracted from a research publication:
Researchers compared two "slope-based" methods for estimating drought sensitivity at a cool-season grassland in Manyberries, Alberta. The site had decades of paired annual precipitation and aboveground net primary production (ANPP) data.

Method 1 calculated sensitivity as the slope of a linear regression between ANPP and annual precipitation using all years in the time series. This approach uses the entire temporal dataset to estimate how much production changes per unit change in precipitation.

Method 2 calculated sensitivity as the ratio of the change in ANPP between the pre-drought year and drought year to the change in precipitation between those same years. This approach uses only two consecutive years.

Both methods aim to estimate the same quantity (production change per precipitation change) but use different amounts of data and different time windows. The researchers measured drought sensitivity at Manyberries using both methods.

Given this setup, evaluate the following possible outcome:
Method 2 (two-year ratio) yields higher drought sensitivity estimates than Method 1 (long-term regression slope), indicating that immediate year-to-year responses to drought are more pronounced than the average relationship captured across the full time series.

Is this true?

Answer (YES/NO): NO